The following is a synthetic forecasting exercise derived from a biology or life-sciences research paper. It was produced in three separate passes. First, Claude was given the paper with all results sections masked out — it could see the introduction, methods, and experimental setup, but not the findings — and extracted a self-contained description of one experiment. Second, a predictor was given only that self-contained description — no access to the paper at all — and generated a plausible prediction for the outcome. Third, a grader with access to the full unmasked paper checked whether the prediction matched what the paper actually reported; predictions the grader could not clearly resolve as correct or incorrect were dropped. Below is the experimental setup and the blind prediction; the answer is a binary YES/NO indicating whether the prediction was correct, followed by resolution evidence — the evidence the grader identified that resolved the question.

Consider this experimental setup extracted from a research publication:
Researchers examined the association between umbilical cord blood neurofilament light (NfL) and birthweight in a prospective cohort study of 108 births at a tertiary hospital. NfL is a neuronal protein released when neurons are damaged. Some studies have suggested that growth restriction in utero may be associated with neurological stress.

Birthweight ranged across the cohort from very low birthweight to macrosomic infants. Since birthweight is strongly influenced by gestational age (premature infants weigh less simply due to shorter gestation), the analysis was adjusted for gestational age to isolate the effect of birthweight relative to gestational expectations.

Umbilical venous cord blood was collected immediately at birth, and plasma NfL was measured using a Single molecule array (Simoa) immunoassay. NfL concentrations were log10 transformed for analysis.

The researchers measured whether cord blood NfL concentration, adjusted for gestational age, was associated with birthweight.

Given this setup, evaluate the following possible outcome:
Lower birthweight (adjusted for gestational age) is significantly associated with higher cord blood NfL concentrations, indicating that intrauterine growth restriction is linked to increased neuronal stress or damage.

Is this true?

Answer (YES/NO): YES